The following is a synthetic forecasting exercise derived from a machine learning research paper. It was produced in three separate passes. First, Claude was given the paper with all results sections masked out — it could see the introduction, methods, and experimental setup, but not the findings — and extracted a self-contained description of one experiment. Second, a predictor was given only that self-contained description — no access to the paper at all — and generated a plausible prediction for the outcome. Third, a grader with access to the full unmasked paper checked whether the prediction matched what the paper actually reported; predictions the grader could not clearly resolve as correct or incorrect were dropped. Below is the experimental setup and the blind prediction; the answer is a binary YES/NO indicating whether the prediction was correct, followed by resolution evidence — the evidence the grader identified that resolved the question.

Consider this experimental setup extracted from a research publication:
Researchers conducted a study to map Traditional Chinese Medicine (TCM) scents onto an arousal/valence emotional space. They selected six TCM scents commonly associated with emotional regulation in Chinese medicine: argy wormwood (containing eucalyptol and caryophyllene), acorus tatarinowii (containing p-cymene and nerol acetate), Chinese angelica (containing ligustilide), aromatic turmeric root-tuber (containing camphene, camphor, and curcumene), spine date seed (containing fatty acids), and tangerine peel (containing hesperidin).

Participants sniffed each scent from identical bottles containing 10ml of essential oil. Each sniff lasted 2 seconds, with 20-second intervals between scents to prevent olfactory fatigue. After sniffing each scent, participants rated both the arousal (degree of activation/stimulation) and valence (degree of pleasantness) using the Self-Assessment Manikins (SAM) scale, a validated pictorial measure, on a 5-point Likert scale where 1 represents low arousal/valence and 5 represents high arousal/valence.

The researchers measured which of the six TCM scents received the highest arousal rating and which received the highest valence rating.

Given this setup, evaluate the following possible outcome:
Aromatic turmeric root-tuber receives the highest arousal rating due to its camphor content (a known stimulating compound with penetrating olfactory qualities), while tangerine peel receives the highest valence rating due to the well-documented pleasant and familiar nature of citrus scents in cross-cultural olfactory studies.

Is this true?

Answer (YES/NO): NO